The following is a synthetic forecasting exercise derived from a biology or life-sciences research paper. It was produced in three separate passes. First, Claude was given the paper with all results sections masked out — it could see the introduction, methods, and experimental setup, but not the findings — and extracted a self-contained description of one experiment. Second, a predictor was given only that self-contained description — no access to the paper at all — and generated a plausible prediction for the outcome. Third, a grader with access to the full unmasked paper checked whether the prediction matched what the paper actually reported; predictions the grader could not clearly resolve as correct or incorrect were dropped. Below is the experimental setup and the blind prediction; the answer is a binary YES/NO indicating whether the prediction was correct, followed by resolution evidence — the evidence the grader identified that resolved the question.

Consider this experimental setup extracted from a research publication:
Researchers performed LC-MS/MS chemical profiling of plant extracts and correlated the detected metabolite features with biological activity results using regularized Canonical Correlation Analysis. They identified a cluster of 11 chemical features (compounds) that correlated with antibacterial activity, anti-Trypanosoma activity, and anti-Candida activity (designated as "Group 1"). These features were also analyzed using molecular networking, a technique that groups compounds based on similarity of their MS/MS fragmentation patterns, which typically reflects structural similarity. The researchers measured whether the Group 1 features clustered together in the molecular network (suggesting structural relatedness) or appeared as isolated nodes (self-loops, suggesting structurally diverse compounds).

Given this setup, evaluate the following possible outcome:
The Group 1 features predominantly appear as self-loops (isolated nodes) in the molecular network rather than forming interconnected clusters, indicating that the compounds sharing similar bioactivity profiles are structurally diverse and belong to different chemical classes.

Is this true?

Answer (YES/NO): NO